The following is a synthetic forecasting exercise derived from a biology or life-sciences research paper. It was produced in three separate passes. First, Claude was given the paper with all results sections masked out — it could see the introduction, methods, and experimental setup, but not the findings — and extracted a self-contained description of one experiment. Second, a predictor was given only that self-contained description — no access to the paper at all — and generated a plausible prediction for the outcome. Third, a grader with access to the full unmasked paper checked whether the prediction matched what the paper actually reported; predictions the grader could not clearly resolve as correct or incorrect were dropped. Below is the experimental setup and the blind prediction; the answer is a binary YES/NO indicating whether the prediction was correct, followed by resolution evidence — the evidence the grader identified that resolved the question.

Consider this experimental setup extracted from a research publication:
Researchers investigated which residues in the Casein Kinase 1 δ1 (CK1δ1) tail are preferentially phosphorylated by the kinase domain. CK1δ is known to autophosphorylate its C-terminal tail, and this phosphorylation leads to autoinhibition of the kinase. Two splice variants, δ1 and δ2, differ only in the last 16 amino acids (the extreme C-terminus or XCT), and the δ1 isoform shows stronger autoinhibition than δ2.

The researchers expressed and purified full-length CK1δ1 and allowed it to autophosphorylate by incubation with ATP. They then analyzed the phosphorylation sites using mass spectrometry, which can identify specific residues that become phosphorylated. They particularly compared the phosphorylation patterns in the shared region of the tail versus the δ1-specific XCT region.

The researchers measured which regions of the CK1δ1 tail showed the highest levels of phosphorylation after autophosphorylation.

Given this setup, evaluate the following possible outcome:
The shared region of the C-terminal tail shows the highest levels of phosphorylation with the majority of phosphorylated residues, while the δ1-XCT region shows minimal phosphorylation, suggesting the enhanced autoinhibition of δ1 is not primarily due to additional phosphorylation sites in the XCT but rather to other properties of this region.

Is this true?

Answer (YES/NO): NO